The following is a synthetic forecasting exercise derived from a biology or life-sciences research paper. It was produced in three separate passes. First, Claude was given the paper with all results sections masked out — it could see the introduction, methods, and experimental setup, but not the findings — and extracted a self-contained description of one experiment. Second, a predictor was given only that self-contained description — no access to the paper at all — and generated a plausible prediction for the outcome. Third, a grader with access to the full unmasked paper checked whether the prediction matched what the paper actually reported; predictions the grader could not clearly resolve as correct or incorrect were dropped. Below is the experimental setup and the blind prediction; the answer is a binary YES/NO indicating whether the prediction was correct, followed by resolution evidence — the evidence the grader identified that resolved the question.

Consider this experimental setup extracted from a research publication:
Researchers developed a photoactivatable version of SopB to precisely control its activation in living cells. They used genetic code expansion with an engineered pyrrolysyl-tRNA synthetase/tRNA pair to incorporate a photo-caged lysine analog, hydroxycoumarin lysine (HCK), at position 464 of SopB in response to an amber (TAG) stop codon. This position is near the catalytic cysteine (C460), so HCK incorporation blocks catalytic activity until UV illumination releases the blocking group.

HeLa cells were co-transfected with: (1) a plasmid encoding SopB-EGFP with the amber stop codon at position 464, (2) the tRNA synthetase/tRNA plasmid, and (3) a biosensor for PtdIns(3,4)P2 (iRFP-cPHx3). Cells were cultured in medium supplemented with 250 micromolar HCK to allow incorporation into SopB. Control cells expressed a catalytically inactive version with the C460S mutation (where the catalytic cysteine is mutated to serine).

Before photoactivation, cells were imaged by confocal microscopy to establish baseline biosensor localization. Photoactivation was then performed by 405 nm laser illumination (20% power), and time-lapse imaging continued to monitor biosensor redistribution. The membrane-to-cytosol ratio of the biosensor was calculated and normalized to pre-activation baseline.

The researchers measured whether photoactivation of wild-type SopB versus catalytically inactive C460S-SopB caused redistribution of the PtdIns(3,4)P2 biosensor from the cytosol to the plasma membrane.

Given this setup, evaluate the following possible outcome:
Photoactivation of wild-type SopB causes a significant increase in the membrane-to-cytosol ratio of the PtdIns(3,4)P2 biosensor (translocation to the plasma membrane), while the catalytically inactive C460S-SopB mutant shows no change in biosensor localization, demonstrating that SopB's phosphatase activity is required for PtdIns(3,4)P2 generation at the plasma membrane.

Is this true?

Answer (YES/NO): YES